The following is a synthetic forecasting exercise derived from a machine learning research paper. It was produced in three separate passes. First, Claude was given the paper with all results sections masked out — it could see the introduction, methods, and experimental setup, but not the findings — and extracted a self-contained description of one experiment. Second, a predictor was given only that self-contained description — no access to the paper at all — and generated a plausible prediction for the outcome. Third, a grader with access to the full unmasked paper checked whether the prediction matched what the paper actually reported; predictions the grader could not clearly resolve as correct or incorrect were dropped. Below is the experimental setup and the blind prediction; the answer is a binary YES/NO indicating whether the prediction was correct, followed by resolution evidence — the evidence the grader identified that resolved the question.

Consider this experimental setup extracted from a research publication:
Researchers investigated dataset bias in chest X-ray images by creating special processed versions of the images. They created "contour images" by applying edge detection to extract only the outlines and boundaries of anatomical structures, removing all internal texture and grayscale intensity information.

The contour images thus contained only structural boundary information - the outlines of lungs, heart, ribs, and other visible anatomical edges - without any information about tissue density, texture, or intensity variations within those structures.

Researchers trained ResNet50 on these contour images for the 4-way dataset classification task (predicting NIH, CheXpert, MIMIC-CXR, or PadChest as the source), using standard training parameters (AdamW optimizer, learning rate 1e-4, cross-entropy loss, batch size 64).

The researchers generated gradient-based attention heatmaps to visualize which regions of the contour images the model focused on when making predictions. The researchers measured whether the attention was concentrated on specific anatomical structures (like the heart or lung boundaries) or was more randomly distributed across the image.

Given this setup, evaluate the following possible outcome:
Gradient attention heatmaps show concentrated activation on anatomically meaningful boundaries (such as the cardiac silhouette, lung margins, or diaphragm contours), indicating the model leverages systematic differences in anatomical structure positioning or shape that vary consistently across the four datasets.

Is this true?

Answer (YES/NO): NO